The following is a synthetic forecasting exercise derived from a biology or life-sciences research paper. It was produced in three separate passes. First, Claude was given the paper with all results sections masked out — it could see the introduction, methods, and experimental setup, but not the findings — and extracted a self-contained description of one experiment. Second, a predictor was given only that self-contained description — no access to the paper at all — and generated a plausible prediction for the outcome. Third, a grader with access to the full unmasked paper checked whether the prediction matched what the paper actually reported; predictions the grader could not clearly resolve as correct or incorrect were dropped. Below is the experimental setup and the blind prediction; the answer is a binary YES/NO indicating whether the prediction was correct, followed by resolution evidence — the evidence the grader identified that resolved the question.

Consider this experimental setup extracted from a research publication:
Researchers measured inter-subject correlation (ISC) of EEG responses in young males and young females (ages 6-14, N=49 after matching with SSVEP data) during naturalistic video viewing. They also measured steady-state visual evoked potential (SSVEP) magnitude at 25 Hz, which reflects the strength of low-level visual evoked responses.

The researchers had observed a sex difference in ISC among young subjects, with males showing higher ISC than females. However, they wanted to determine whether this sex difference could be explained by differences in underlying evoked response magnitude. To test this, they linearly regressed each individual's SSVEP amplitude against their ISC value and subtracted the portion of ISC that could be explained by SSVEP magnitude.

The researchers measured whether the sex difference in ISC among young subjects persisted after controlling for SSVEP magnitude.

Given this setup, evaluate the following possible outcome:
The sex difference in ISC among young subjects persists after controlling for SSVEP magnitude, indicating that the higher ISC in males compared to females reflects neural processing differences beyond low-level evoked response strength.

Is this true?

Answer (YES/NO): NO